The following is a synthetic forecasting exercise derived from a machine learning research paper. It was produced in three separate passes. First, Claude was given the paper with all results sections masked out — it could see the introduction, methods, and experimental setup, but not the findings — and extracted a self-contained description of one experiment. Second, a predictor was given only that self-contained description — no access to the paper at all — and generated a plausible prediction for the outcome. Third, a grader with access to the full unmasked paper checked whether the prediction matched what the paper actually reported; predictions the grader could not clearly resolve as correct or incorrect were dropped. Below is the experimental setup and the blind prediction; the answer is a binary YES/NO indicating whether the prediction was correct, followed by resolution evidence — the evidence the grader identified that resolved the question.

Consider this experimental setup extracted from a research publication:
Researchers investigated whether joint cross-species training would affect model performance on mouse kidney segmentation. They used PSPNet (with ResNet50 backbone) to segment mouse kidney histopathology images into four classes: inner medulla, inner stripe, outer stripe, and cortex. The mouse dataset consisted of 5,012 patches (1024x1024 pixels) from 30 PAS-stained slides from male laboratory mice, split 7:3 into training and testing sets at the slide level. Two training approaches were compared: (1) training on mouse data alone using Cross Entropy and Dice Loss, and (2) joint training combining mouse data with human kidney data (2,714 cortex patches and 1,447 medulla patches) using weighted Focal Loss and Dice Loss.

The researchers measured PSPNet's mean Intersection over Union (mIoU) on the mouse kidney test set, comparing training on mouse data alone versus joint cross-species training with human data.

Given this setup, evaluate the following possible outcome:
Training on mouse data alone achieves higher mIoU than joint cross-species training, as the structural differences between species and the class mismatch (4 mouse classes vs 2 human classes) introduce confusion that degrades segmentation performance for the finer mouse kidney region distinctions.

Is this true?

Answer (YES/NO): YES